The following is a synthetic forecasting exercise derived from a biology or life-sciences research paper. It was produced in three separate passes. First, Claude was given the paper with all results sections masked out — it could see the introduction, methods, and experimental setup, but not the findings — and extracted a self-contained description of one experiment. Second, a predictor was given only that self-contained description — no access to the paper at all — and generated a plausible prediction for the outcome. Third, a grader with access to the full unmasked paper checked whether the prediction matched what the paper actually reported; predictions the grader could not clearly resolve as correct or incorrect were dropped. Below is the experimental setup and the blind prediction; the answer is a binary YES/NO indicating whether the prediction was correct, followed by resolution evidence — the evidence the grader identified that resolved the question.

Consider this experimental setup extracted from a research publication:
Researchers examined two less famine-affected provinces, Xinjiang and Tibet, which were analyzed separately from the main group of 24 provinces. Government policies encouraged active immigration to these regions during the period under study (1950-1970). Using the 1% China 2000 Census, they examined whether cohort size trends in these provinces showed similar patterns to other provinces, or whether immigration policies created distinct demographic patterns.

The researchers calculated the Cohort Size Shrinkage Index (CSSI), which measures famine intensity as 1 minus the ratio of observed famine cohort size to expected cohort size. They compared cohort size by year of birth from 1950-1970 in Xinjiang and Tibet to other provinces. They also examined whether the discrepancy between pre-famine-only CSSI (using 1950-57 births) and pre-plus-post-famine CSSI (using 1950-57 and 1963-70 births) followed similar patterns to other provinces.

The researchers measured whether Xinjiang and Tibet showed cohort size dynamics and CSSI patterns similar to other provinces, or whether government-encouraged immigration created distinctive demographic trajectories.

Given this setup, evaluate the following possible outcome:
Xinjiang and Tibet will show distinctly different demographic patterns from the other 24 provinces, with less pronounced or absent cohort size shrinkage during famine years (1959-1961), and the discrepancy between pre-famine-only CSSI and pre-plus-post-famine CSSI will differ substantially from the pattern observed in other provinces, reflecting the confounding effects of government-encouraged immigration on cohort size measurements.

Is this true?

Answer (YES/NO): YES